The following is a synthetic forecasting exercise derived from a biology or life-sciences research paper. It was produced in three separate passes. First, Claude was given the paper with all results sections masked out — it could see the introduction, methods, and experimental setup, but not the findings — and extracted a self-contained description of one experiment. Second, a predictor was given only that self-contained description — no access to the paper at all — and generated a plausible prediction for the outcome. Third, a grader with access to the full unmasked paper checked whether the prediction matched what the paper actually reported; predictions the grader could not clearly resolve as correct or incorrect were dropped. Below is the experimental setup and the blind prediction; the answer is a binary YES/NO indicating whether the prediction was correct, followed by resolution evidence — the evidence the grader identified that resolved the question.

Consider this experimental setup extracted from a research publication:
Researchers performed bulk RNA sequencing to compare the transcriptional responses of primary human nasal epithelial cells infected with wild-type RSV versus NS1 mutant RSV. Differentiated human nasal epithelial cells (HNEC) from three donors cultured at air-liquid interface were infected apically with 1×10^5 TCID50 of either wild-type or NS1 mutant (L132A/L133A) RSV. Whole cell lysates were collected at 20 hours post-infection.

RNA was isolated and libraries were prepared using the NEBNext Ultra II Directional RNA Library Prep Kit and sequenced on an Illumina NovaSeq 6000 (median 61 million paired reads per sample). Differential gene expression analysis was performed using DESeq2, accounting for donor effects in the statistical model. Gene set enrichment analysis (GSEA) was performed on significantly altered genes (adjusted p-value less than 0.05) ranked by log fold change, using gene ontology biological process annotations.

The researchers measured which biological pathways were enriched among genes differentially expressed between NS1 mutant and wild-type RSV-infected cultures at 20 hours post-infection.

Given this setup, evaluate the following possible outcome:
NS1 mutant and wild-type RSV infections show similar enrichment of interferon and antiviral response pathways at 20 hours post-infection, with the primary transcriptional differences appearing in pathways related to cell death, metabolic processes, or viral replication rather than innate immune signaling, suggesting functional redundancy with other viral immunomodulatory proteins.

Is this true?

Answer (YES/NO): NO